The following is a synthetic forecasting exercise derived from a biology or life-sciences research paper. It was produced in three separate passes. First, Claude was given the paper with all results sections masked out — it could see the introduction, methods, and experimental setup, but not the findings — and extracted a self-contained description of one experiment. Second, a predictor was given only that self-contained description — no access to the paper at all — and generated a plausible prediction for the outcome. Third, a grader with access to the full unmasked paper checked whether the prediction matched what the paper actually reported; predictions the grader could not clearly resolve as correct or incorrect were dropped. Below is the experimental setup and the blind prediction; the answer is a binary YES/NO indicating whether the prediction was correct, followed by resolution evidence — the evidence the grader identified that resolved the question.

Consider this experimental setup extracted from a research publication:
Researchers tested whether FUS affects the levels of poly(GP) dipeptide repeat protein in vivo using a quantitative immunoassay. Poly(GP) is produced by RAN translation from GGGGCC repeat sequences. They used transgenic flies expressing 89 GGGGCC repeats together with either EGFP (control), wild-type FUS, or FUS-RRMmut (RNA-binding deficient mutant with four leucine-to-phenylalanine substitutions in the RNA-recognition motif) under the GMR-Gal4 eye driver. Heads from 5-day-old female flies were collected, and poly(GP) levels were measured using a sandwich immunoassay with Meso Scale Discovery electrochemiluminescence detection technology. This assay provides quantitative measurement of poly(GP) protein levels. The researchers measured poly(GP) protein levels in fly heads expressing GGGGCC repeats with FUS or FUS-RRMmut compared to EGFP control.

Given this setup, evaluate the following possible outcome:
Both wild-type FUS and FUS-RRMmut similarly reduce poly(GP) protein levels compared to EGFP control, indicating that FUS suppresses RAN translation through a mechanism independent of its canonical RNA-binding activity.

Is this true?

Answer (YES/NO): NO